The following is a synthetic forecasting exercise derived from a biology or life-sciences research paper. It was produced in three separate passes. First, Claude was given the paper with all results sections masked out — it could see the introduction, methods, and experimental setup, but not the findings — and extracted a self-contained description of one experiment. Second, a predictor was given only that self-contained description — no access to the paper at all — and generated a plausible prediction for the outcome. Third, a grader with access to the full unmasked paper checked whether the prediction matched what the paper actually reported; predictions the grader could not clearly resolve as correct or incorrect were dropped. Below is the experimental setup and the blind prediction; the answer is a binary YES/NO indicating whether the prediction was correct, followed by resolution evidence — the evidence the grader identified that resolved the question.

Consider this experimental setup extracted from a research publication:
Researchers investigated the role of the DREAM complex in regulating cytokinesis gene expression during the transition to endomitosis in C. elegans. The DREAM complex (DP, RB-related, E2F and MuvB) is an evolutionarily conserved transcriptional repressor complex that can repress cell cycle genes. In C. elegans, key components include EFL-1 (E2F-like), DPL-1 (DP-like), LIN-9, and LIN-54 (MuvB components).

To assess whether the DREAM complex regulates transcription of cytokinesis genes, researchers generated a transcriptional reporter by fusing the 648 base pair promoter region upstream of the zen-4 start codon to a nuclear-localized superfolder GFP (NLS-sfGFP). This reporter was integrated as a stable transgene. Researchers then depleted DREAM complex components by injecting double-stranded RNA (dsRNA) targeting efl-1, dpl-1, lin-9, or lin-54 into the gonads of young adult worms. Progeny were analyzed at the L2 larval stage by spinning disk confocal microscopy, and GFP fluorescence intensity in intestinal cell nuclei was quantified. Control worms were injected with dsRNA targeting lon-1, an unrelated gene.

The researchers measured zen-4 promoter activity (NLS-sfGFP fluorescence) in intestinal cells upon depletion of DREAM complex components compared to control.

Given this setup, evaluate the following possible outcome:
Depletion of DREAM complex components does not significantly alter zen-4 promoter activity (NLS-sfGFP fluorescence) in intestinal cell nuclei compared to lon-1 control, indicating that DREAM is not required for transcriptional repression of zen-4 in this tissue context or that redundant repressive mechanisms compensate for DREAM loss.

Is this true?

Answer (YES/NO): NO